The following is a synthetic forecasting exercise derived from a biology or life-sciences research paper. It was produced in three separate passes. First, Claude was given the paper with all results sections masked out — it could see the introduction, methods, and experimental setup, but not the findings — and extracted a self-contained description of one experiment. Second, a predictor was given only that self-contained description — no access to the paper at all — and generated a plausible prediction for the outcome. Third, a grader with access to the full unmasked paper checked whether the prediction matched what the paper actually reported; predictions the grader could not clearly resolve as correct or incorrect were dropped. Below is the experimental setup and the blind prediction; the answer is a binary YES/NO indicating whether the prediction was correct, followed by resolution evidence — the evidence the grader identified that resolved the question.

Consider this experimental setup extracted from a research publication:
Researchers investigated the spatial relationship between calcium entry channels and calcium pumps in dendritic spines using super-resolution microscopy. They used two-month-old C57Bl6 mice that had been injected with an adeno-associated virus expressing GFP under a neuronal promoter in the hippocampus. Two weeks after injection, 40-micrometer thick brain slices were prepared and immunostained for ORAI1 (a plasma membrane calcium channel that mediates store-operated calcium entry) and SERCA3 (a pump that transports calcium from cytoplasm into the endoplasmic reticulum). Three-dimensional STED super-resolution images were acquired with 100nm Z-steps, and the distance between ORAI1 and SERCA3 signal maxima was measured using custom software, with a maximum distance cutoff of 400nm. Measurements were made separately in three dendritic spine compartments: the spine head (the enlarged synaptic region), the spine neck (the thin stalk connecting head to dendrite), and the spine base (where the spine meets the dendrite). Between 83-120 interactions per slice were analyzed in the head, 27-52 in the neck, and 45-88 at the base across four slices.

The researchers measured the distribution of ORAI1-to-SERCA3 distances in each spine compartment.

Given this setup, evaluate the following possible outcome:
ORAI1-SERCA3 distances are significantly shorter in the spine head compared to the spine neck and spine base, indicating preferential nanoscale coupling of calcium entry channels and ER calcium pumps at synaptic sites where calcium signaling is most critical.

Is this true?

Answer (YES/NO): YES